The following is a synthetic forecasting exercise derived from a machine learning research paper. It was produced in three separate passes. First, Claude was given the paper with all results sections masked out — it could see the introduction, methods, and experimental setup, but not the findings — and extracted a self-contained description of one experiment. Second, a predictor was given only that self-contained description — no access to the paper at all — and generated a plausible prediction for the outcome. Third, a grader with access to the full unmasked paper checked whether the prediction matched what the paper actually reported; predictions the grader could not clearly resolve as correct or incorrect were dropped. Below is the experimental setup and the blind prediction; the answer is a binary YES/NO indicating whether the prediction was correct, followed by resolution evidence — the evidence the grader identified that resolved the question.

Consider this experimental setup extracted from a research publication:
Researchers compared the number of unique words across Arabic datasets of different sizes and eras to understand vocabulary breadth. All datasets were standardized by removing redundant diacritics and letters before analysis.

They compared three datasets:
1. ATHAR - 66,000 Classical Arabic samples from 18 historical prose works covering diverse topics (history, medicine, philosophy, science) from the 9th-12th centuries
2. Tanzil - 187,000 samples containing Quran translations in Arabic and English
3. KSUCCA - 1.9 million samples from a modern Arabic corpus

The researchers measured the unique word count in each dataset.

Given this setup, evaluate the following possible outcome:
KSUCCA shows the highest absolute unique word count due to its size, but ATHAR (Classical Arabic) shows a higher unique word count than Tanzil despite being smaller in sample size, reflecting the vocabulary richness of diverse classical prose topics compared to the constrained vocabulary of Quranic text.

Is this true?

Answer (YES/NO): YES